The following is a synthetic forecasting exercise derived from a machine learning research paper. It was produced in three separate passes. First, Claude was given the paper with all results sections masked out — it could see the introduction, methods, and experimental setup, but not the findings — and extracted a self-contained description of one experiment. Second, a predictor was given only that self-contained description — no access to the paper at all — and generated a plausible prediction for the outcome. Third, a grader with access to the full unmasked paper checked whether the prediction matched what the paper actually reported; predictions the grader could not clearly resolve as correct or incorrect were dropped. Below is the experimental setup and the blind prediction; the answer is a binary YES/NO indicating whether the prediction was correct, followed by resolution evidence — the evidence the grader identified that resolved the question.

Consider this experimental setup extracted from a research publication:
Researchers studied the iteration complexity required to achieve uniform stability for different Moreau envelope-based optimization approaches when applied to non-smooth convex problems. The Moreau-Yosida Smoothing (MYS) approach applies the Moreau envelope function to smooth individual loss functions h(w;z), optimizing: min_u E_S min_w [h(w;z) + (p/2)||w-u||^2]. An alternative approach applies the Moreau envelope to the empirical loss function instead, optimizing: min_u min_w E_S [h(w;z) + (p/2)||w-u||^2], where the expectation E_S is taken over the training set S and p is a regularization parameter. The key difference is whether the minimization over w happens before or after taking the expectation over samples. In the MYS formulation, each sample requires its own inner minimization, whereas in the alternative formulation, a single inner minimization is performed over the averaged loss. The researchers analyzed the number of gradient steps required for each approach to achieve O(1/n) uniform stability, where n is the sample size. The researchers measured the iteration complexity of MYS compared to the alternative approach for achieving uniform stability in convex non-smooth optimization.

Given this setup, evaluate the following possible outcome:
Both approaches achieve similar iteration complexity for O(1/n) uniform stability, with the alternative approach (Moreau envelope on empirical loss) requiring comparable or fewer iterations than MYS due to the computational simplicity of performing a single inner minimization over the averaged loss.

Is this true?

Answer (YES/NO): NO